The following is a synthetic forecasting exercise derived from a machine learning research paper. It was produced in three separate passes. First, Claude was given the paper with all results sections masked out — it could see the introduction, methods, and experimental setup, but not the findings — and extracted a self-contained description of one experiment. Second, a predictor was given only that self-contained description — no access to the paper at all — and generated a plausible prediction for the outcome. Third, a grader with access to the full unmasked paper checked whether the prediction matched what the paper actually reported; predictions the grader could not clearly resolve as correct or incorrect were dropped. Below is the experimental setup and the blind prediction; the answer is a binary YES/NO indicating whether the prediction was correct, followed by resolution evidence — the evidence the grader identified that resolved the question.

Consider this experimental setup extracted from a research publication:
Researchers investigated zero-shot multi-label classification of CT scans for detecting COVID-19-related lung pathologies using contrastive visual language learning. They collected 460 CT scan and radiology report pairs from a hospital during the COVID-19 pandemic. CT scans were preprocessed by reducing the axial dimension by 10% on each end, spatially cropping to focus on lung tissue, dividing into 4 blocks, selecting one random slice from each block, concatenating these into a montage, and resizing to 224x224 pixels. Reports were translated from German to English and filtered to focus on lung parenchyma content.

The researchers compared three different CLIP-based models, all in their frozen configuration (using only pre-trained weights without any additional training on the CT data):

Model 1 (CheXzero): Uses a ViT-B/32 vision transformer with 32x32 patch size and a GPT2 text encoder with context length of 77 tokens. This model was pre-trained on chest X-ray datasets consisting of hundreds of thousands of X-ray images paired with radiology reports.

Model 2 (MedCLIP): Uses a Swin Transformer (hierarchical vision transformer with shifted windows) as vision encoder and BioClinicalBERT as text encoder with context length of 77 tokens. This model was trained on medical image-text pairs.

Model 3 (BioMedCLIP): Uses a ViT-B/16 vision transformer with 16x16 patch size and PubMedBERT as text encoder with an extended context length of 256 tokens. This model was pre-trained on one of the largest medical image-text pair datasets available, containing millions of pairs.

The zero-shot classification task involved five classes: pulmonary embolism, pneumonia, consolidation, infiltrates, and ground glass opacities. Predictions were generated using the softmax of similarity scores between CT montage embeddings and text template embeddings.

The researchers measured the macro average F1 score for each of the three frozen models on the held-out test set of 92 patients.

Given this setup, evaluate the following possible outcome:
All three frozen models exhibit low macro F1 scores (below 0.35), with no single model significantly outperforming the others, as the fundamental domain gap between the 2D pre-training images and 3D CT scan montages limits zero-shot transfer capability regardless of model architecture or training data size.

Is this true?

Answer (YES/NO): NO